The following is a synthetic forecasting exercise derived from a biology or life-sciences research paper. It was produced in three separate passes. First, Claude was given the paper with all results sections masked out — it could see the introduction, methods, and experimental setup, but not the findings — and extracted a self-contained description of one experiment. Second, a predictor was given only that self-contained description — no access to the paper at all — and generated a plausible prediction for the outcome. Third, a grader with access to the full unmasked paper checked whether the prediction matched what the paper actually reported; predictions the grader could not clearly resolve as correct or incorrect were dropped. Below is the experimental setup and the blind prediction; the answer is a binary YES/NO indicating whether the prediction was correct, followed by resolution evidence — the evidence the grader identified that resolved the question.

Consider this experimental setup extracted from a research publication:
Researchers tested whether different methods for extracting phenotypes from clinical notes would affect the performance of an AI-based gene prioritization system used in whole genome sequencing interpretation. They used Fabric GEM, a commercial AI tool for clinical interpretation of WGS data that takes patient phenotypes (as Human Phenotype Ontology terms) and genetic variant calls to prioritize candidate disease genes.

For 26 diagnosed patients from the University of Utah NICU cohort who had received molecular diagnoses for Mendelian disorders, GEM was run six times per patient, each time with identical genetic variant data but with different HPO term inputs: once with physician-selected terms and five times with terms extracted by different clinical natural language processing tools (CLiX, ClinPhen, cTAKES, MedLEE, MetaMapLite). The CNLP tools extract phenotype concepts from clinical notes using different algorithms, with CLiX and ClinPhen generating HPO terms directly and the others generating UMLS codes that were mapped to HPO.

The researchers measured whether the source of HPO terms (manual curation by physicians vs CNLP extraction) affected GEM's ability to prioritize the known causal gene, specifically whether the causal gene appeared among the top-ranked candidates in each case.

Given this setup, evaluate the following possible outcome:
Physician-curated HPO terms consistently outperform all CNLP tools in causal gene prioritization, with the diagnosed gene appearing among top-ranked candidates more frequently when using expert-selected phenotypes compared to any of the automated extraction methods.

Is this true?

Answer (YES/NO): NO